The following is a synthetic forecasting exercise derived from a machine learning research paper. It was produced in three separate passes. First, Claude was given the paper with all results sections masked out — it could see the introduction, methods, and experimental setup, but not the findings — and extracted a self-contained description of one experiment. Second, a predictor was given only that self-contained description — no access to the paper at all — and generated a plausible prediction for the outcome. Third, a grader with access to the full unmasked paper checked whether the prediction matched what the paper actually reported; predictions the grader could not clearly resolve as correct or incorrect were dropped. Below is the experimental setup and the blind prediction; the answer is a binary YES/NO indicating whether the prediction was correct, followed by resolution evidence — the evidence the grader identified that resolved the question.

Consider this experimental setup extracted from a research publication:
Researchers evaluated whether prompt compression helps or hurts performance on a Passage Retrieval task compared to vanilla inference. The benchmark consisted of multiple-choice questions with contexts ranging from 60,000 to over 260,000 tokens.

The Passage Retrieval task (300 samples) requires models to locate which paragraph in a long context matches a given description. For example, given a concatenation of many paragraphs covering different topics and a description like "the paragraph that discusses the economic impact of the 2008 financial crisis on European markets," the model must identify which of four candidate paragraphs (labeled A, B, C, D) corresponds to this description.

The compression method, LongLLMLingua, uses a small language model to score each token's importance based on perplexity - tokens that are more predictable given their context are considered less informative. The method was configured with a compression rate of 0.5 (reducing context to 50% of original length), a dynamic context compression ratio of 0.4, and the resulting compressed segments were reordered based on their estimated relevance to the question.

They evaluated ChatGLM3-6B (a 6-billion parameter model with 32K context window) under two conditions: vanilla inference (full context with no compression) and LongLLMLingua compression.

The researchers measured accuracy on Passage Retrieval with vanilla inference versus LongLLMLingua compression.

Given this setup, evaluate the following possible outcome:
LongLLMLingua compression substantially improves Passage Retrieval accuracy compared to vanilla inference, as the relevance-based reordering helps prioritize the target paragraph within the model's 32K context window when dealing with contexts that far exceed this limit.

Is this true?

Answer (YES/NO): YES